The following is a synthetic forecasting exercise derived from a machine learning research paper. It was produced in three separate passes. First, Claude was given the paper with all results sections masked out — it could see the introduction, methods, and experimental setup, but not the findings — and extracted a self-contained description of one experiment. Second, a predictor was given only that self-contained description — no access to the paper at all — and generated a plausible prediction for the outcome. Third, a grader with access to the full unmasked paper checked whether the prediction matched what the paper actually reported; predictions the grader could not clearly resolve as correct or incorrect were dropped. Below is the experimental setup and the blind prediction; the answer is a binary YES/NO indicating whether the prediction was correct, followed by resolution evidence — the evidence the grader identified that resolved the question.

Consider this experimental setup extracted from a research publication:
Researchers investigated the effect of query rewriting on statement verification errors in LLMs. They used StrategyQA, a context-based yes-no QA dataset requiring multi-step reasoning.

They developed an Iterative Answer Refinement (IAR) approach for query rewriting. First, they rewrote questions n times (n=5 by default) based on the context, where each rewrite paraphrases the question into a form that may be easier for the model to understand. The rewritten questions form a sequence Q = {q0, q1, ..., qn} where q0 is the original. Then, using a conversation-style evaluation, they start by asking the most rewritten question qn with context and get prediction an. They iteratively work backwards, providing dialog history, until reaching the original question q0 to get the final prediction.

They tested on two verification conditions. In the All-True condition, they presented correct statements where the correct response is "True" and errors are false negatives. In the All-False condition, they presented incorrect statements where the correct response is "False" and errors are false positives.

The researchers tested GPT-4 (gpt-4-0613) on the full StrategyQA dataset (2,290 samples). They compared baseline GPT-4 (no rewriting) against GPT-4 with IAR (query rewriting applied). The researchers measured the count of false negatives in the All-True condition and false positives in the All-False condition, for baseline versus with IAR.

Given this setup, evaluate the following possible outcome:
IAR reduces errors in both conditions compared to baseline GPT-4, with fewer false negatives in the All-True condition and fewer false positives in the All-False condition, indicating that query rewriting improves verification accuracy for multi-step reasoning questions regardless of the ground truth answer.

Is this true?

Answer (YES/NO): NO